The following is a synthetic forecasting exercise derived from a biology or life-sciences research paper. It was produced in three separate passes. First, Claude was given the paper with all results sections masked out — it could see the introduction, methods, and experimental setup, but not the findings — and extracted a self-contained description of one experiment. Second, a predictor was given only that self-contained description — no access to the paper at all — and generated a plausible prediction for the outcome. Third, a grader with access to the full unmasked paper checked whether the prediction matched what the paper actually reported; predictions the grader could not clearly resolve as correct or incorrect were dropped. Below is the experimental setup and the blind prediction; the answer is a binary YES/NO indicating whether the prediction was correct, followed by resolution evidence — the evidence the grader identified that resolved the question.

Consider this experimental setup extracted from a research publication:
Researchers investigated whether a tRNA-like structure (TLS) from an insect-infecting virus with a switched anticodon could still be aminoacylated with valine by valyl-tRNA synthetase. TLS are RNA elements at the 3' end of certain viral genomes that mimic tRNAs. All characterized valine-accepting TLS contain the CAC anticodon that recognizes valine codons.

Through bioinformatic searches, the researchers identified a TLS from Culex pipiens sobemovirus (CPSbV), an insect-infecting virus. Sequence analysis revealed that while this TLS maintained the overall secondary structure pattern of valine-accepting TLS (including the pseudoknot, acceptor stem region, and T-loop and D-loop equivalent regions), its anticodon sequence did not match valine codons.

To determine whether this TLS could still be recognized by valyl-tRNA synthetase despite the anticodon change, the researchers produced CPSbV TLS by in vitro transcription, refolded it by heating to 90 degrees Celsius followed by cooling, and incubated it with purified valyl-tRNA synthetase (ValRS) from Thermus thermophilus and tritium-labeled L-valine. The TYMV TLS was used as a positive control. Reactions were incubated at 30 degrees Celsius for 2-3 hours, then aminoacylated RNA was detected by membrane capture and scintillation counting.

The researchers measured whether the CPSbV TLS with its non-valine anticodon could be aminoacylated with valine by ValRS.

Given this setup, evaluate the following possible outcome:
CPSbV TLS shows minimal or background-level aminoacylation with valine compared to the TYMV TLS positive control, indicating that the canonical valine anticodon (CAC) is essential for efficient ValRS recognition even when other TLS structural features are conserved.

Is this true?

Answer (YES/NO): YES